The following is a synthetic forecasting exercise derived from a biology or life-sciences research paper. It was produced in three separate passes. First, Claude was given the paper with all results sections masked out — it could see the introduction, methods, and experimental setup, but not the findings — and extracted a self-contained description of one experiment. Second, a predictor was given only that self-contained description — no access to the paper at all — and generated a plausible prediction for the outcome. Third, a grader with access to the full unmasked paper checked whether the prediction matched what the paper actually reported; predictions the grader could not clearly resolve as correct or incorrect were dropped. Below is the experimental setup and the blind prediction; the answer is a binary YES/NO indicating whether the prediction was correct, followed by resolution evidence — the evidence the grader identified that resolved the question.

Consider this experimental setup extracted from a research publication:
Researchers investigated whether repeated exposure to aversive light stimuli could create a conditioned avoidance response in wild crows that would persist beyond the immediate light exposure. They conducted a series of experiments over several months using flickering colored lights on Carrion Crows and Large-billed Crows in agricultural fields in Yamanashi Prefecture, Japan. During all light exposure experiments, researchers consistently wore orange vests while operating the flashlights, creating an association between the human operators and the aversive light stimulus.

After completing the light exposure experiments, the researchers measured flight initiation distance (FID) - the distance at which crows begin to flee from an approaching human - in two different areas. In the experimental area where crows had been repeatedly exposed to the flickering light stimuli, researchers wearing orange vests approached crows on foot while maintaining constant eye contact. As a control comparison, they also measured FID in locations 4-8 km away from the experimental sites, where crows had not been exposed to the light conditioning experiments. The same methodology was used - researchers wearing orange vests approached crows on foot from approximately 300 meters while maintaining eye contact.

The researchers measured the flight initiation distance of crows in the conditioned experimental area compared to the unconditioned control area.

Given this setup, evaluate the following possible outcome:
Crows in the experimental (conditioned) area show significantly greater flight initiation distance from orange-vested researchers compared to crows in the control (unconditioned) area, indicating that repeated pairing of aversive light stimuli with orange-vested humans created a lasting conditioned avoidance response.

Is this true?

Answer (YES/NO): YES